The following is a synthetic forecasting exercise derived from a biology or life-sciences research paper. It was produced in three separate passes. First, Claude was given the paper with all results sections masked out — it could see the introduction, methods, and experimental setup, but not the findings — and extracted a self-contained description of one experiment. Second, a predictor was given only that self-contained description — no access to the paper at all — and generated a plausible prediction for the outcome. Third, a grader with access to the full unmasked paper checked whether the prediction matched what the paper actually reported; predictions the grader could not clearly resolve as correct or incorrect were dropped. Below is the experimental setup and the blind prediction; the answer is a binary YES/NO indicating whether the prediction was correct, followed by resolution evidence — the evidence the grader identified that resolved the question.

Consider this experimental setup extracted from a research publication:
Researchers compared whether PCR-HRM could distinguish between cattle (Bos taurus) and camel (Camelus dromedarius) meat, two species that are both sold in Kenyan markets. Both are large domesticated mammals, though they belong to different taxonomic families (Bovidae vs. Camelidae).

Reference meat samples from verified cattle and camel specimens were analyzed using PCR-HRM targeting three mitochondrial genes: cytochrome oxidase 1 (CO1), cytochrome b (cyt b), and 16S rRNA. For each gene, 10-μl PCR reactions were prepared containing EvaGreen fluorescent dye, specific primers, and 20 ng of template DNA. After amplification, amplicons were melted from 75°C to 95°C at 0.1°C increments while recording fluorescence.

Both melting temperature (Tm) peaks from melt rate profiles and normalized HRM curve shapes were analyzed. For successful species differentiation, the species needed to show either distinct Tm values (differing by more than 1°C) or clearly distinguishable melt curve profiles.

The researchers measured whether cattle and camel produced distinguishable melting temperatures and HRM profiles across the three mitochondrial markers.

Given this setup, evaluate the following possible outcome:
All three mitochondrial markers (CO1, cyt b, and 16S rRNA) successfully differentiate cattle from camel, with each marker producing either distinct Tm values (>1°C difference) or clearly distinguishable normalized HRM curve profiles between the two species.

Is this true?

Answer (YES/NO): YES